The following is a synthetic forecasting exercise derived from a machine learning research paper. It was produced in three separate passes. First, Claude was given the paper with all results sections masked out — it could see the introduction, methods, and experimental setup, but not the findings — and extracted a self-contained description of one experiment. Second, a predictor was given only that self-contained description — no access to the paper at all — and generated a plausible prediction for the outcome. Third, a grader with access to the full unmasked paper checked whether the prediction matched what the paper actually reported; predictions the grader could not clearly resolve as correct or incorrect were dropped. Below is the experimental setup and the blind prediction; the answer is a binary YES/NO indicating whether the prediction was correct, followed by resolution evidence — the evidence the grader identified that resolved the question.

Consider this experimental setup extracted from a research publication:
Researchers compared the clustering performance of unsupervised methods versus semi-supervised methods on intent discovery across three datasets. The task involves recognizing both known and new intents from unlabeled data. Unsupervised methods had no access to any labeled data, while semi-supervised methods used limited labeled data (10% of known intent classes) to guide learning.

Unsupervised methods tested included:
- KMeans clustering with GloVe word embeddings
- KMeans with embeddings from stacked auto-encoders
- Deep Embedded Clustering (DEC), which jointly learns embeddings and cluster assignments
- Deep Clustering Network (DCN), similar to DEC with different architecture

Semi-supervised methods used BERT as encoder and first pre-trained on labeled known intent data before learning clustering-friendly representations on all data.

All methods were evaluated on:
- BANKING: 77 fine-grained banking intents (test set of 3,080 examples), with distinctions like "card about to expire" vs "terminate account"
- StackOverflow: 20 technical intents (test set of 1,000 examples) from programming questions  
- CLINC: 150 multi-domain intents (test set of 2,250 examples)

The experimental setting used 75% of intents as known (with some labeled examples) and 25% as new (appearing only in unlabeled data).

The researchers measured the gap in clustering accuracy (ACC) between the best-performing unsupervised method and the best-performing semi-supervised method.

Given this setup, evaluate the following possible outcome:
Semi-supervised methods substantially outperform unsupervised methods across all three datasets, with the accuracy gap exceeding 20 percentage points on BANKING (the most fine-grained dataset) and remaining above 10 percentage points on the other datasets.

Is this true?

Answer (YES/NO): YES